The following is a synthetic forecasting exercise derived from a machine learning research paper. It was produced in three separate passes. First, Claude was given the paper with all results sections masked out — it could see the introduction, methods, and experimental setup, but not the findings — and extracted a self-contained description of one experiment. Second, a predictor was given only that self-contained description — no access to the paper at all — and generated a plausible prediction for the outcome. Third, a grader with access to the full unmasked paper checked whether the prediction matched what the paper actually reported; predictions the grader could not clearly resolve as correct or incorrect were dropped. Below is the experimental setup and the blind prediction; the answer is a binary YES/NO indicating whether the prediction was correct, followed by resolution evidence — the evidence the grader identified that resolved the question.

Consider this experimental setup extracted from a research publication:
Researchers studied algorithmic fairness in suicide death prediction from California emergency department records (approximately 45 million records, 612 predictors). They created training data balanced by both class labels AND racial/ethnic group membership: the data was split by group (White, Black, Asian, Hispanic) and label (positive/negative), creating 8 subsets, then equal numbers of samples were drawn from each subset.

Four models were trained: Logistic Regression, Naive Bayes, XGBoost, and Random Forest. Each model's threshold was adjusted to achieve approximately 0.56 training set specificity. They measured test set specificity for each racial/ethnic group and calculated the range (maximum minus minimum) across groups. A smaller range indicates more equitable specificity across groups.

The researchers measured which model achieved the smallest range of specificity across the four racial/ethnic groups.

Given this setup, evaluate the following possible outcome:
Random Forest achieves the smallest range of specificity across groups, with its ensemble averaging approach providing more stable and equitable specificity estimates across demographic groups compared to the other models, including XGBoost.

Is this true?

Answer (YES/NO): YES